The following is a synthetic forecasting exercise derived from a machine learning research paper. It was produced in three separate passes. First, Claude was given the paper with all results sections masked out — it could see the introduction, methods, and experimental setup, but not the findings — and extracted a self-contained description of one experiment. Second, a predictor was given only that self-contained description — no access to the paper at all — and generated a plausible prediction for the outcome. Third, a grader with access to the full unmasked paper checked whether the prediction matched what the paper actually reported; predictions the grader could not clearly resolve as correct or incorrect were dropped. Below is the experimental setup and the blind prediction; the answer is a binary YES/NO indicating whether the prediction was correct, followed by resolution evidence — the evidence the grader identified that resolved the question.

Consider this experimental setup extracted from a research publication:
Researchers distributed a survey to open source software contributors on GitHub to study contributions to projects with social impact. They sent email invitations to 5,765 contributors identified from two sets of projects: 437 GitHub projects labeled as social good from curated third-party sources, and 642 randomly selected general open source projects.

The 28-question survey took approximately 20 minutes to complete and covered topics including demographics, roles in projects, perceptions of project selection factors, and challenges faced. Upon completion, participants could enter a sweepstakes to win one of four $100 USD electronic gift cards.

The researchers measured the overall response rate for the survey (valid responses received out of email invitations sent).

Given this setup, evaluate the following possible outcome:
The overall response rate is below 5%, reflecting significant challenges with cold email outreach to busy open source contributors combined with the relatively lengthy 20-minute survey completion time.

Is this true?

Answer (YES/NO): NO